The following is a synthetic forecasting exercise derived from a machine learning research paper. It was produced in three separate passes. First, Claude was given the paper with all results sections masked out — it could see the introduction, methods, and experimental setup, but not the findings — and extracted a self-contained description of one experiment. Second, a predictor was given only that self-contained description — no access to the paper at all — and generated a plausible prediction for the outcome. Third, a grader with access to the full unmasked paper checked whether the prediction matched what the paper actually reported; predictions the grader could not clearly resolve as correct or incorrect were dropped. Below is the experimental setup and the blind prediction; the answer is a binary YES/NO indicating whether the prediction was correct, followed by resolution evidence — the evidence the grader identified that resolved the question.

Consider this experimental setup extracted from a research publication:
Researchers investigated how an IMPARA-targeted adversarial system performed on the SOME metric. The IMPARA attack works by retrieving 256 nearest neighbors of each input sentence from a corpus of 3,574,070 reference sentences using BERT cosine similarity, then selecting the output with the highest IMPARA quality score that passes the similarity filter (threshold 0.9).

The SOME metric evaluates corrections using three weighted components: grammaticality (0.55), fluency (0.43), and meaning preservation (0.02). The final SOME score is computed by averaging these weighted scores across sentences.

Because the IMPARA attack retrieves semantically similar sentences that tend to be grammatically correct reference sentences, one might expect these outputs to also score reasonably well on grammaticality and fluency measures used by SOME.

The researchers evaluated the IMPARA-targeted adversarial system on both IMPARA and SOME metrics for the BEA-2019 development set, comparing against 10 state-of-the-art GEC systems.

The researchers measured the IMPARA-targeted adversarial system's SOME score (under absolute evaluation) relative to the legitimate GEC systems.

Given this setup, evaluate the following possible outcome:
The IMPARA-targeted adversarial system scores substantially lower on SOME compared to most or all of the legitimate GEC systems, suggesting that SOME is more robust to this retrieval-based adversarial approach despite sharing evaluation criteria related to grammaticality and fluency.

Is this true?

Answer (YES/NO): NO